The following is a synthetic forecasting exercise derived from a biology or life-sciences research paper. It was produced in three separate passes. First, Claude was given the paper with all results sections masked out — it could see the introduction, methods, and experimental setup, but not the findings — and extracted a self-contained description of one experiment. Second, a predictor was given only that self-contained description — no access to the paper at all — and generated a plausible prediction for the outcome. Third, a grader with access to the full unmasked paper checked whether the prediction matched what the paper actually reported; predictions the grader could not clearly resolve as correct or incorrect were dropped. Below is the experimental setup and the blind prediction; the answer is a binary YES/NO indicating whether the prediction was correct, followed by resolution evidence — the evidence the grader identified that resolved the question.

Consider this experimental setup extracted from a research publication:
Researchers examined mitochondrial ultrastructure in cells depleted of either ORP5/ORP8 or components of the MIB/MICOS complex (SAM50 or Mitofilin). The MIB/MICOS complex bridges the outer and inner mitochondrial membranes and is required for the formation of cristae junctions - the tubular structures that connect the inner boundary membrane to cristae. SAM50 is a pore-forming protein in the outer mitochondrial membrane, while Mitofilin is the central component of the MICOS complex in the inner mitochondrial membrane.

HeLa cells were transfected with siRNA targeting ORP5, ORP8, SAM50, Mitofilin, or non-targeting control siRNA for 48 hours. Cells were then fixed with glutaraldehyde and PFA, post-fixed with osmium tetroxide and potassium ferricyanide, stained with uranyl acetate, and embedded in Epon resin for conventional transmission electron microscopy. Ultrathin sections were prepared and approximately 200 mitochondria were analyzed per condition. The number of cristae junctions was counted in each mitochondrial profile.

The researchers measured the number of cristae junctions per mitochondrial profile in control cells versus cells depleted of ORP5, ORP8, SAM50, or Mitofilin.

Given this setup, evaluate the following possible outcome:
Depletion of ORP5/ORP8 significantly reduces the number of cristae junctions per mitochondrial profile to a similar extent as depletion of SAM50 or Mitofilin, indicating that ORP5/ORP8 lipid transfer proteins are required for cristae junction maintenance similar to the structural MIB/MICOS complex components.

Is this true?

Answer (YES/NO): NO